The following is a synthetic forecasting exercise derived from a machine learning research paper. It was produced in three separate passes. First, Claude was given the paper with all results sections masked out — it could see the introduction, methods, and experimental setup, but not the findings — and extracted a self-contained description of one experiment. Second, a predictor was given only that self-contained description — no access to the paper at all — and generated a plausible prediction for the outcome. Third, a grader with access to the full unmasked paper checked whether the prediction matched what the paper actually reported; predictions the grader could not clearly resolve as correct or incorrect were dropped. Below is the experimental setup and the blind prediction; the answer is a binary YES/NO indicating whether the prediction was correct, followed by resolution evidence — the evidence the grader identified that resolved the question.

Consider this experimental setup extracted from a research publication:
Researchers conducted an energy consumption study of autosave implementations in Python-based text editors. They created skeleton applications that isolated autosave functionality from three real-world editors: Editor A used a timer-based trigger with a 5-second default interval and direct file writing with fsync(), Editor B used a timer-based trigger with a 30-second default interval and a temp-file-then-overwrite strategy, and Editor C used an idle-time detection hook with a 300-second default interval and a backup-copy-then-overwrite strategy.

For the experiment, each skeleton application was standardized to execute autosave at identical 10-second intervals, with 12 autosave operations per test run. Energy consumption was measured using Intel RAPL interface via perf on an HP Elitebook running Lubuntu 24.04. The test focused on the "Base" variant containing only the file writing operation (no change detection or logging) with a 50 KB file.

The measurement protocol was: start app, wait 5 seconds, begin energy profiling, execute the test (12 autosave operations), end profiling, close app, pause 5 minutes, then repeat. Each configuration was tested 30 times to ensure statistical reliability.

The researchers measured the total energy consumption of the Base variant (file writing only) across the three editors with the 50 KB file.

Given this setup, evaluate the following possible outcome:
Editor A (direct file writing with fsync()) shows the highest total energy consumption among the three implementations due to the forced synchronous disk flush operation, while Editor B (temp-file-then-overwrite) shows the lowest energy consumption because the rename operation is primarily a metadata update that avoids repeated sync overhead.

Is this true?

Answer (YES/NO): NO